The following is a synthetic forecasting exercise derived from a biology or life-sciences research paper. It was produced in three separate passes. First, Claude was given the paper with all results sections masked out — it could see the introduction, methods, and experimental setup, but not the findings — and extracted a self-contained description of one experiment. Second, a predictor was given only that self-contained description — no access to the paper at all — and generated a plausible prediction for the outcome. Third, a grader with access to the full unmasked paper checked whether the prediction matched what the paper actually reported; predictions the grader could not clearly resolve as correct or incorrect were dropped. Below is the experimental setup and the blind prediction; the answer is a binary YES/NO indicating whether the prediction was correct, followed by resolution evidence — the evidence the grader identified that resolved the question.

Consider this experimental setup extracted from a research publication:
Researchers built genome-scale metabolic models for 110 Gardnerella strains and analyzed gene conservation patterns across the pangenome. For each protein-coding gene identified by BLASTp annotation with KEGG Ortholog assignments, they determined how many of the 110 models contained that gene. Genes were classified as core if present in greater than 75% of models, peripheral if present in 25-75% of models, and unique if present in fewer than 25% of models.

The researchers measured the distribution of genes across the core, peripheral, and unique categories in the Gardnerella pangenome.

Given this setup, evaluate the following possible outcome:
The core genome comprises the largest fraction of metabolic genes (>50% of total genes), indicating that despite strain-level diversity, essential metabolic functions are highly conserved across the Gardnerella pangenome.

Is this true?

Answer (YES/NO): NO